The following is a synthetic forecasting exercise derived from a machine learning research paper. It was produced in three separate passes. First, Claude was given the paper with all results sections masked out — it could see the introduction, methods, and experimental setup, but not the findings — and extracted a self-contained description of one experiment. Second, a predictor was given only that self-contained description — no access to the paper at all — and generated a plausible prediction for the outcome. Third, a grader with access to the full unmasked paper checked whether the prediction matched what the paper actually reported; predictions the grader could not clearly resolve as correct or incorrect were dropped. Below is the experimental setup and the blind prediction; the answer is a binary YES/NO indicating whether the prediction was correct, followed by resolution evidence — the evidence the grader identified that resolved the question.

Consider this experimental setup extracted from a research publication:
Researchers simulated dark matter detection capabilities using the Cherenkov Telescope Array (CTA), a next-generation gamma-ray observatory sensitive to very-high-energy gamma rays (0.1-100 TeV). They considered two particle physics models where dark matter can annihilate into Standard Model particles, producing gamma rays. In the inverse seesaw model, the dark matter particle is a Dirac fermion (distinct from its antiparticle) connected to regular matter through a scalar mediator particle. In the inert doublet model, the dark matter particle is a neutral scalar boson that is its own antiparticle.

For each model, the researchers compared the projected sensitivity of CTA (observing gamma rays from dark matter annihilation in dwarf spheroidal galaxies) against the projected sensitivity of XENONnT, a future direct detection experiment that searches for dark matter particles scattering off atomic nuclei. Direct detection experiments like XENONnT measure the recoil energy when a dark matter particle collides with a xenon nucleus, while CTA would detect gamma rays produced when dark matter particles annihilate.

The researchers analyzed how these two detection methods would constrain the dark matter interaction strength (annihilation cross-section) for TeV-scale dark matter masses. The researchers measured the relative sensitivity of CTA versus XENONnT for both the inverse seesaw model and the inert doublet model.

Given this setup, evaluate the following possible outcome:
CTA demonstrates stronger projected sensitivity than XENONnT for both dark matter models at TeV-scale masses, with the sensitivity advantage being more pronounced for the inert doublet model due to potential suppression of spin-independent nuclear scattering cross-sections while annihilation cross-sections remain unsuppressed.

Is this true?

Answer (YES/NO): NO